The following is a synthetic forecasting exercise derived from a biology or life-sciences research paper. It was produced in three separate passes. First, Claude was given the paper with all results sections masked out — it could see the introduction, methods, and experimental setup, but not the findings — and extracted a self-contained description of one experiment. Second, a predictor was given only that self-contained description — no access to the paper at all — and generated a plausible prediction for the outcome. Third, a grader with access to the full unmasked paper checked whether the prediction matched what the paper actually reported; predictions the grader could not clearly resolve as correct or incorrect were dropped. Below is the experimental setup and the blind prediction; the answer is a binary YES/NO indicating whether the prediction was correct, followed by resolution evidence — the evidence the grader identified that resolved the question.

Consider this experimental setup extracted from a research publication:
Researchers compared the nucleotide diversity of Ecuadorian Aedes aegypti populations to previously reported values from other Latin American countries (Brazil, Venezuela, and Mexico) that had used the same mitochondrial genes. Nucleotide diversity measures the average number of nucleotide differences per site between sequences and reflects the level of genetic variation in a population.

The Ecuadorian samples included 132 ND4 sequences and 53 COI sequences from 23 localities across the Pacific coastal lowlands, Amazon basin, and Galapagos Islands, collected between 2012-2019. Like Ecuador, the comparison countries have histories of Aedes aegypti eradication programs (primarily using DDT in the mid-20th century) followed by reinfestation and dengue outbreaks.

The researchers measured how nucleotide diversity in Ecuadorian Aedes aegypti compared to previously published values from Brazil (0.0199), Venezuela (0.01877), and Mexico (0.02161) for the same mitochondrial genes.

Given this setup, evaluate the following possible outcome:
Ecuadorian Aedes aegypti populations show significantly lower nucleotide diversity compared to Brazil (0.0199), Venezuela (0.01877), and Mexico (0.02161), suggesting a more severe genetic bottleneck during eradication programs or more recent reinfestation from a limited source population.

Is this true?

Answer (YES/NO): YES